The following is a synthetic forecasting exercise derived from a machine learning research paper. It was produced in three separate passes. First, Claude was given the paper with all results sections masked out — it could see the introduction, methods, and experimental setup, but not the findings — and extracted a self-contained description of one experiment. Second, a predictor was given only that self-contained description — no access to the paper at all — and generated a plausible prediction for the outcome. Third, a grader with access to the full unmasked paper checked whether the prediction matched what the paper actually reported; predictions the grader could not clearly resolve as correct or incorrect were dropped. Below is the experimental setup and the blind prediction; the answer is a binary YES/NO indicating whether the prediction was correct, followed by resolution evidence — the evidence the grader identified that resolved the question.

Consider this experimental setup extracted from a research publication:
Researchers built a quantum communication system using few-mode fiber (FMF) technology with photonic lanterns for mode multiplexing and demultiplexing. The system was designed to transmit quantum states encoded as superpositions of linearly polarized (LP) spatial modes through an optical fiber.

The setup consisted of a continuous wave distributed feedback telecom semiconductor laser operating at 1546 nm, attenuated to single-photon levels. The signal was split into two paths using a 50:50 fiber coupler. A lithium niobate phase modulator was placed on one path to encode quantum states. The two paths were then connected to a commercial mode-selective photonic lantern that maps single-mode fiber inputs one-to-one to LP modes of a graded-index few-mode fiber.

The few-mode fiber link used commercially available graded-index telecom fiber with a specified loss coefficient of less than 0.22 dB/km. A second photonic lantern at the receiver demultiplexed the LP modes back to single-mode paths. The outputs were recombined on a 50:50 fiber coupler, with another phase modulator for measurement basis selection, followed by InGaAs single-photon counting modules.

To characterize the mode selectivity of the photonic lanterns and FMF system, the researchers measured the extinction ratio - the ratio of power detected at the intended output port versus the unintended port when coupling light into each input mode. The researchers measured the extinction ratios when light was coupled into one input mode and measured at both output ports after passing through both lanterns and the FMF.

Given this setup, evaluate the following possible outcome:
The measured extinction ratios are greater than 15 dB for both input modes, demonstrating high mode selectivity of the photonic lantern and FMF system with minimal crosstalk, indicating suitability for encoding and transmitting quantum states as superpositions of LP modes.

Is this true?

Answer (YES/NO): NO